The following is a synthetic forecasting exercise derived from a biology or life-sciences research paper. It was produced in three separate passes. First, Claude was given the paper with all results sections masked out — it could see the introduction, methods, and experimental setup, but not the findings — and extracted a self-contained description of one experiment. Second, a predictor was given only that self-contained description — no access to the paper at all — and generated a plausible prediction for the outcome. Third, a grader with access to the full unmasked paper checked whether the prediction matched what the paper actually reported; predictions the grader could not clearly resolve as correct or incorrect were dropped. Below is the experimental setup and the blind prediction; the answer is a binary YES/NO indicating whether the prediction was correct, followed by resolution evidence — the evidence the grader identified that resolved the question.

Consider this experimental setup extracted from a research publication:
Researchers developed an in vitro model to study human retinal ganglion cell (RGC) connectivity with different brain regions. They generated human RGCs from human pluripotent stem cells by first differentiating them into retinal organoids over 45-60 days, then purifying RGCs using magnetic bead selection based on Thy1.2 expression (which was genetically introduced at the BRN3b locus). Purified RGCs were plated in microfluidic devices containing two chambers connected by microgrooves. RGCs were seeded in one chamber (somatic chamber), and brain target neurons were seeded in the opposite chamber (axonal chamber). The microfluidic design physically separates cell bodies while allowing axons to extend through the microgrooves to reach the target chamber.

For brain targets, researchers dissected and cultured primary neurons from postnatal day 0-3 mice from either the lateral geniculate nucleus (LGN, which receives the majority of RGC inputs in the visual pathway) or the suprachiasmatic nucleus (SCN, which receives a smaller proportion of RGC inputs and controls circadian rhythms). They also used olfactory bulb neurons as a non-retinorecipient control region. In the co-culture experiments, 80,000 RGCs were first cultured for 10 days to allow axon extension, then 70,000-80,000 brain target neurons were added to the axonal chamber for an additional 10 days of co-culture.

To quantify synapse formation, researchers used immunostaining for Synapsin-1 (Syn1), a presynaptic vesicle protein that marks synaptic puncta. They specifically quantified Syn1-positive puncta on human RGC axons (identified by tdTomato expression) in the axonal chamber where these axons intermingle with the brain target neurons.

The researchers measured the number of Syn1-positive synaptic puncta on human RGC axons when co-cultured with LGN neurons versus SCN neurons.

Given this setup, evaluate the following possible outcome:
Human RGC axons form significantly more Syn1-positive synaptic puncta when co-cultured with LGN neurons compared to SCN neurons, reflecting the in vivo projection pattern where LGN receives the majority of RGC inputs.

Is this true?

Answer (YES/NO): YES